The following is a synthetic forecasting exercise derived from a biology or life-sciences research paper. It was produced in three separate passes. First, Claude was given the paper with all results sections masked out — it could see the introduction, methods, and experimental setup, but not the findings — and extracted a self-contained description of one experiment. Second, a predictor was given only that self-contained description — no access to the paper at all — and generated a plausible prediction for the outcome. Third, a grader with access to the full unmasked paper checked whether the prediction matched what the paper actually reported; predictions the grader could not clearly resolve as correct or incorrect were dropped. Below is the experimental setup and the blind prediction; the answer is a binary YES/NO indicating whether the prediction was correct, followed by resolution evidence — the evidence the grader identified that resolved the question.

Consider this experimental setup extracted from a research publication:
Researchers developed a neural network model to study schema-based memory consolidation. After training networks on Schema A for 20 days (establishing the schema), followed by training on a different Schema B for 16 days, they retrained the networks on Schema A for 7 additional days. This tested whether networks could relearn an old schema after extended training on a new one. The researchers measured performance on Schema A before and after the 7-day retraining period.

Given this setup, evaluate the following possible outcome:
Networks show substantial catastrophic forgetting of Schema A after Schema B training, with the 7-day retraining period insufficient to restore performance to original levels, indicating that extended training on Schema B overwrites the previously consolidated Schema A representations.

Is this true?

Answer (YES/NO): NO